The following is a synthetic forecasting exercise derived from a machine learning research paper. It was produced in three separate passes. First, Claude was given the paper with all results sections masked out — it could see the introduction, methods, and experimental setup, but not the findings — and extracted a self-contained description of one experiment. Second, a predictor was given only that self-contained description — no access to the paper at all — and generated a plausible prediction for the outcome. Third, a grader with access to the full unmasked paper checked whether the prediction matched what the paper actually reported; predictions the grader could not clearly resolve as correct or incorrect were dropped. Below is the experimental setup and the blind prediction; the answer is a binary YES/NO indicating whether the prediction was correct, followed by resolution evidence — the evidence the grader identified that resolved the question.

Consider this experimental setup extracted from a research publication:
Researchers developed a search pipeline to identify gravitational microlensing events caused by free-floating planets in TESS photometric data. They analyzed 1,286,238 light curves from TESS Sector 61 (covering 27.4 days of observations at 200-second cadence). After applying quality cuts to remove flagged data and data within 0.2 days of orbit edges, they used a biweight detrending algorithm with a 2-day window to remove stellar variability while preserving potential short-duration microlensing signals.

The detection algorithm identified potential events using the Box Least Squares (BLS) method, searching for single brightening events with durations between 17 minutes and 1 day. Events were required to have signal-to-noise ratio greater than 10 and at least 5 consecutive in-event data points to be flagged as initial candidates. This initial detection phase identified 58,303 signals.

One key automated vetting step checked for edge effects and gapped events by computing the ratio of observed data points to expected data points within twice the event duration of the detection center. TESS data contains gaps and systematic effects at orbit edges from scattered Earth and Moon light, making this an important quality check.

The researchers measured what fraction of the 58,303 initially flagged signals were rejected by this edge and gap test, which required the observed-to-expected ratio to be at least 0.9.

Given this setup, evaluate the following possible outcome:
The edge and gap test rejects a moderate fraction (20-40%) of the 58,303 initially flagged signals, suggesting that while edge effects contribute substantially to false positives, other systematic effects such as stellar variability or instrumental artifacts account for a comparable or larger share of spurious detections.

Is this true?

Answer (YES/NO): NO